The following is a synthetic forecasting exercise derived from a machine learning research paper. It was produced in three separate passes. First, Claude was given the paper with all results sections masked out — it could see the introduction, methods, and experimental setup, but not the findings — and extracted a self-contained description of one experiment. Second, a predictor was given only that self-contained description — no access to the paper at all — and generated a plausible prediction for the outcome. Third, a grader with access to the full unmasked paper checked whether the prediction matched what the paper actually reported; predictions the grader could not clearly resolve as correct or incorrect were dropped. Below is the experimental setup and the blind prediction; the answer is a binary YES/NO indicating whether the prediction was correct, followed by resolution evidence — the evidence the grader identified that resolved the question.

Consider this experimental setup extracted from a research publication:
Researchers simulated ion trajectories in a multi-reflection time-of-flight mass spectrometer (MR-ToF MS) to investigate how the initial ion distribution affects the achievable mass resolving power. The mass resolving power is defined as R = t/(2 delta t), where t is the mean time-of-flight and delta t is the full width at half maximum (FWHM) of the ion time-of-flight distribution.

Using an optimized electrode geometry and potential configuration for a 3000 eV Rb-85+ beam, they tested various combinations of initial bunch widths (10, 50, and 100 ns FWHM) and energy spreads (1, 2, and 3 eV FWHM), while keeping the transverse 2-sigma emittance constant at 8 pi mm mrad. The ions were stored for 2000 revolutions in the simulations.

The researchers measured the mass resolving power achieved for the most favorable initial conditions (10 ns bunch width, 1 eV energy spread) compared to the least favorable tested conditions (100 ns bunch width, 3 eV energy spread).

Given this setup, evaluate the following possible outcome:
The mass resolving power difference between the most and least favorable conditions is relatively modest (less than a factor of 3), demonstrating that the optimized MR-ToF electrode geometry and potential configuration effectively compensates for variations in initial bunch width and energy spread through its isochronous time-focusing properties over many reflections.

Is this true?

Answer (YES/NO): YES